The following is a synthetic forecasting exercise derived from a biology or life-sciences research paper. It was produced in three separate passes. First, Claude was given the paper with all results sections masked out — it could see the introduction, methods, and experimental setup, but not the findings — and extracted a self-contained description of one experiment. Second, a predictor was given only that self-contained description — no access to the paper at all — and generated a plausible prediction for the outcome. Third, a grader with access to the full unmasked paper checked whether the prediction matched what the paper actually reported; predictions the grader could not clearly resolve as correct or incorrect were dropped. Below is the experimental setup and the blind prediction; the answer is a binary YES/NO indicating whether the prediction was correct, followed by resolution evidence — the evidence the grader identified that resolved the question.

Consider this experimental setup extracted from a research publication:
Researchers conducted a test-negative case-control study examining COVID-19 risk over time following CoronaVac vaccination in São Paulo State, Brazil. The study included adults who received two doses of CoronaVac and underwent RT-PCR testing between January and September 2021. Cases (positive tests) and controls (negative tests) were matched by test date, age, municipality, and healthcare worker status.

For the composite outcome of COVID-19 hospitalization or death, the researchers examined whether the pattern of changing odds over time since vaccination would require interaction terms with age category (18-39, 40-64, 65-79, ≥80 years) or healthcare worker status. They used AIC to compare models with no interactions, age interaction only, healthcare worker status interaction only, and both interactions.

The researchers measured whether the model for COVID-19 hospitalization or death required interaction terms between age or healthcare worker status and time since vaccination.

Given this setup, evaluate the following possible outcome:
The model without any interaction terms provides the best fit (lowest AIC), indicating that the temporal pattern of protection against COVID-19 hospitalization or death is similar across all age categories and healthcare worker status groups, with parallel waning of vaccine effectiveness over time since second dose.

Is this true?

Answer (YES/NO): YES